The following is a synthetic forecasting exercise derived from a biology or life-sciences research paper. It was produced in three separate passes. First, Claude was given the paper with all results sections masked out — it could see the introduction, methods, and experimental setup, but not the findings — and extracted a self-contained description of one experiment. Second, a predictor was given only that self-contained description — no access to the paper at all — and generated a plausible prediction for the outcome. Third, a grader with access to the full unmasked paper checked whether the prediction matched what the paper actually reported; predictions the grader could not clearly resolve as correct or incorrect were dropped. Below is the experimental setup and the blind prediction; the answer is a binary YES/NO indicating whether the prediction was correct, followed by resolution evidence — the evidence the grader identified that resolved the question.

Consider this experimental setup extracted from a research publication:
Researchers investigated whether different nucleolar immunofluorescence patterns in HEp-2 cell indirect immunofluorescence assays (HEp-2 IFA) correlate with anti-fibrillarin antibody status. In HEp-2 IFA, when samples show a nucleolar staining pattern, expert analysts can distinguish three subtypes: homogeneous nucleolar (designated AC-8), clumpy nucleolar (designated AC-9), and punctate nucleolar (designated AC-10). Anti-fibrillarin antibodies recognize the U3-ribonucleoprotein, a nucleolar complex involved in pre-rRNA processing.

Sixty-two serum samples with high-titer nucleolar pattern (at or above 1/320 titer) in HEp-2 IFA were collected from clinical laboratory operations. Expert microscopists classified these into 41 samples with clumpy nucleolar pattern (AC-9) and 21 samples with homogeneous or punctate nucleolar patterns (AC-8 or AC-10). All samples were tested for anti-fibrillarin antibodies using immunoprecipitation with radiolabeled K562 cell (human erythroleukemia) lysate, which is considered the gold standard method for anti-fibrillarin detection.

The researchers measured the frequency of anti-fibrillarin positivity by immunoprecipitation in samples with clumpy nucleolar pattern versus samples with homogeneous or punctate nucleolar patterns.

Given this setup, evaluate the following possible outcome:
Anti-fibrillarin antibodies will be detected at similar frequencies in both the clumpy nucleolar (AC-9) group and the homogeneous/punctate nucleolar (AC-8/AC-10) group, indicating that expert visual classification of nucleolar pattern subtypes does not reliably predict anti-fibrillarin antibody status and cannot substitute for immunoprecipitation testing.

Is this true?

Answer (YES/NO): NO